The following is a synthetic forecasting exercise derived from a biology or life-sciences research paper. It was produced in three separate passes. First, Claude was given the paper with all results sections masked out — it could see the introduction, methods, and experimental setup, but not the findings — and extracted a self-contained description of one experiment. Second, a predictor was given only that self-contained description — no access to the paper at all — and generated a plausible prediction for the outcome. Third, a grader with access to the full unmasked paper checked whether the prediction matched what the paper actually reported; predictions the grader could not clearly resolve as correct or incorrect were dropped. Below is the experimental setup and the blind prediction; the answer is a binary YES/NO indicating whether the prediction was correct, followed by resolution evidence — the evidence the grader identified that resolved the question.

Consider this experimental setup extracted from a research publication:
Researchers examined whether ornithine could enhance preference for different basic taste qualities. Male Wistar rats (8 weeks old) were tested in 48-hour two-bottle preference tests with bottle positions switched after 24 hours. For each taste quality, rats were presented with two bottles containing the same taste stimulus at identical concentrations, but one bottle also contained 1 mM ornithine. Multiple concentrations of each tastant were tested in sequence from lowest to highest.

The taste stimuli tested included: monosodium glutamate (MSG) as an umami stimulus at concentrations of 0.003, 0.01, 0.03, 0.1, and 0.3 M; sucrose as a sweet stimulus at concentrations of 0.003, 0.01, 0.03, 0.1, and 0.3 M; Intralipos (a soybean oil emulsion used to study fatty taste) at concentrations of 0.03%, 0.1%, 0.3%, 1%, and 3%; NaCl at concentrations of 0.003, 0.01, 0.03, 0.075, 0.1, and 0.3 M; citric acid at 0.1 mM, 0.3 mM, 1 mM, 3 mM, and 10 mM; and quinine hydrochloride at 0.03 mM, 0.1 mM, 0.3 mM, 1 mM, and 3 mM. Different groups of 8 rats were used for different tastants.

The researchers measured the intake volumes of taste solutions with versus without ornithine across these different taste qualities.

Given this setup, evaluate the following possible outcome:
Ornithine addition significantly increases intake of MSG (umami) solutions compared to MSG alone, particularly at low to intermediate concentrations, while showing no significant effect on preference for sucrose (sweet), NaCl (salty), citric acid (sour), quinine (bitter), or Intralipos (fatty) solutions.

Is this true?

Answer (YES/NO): NO